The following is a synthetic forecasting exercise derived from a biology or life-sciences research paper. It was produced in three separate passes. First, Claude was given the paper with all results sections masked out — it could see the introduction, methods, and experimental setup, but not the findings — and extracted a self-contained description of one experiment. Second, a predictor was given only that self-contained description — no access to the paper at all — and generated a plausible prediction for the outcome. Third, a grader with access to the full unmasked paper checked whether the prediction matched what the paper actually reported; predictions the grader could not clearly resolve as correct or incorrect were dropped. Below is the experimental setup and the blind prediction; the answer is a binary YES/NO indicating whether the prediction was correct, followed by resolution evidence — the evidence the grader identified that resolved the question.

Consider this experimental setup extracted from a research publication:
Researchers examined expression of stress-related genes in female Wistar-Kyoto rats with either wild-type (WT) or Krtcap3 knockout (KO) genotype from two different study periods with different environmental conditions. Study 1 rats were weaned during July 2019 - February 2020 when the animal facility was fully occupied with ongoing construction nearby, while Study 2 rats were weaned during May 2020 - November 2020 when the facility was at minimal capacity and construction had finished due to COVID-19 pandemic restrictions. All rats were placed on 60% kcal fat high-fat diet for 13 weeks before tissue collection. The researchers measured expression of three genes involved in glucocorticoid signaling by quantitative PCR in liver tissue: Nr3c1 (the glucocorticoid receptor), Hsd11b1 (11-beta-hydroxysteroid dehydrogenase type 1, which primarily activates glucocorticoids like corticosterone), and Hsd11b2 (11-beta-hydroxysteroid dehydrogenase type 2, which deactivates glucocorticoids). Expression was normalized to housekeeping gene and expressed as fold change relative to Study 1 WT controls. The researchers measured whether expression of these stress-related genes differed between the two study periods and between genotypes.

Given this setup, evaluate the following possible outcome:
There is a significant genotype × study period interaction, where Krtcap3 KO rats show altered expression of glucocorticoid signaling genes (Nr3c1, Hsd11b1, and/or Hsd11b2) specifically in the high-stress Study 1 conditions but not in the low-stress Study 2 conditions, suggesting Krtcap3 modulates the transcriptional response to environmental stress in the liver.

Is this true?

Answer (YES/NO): NO